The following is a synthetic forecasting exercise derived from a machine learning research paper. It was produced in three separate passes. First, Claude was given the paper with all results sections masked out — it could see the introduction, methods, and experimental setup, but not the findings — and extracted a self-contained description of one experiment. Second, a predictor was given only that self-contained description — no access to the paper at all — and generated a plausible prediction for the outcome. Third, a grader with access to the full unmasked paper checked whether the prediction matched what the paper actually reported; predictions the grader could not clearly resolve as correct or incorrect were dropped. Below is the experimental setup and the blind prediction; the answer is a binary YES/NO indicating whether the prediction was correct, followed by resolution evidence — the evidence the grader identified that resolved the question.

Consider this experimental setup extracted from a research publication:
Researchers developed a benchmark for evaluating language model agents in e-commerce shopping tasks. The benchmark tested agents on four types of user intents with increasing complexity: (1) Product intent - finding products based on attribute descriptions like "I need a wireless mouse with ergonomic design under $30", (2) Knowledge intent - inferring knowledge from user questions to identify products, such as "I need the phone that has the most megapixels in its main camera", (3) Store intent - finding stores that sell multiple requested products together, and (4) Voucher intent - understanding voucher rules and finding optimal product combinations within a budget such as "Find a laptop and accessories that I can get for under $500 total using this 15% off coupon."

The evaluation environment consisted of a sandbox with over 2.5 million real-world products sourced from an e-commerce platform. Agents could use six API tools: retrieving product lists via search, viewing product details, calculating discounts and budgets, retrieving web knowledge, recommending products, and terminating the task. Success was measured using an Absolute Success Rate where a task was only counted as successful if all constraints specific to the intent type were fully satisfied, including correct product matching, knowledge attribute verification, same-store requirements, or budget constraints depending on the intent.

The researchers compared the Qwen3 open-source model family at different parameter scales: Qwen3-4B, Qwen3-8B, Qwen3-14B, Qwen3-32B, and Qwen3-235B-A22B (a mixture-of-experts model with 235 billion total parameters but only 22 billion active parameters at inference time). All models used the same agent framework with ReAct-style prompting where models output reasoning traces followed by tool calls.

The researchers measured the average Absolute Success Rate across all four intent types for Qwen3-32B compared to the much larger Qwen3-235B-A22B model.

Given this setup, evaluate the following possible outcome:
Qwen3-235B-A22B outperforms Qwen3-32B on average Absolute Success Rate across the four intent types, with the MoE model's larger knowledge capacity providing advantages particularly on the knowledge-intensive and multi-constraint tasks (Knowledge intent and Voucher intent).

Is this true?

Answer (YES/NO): NO